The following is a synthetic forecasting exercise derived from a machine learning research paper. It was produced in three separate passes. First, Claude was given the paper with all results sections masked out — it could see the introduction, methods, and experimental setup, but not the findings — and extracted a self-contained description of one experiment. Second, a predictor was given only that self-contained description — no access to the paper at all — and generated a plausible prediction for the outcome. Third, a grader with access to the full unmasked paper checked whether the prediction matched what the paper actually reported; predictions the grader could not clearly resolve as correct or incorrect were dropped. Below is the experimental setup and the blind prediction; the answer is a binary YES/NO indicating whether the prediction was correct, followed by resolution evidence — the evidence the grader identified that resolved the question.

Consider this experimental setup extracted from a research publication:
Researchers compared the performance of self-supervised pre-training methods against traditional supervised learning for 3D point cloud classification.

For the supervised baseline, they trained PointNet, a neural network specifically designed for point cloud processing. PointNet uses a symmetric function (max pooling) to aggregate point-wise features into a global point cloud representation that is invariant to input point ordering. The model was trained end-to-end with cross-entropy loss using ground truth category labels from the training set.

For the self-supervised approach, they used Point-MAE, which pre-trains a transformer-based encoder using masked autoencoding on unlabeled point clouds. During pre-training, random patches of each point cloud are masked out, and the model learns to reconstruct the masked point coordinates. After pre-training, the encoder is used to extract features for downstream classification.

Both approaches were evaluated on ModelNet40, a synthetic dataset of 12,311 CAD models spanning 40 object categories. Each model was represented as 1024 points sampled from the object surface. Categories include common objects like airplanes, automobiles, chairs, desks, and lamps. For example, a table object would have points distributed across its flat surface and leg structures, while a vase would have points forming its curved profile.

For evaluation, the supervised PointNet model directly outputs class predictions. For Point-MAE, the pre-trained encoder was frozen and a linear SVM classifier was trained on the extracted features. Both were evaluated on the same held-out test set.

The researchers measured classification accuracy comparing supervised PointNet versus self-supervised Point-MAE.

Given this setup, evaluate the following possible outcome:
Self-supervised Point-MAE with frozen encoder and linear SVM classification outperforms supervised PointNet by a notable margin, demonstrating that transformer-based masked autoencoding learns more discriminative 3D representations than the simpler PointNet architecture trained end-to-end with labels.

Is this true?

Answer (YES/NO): YES